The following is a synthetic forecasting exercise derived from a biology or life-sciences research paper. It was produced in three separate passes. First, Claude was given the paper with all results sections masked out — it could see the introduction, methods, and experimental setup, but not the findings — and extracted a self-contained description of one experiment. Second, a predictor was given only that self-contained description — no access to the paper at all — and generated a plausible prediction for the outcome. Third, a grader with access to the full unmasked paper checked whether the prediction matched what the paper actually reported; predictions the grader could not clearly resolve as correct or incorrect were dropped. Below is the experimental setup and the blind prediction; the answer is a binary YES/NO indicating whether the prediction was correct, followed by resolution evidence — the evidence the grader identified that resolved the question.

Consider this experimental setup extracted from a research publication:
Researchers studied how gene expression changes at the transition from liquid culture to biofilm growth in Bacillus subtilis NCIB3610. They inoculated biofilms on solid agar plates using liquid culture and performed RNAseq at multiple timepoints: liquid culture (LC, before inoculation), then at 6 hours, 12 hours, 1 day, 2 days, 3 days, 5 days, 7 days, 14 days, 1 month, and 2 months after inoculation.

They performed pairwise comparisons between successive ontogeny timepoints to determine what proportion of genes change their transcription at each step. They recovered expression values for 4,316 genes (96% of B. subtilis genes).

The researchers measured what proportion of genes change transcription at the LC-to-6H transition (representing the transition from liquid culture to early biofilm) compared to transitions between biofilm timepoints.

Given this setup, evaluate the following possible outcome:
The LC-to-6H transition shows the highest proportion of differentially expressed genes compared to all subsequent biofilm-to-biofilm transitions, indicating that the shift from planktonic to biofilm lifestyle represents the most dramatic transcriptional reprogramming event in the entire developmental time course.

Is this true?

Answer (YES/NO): YES